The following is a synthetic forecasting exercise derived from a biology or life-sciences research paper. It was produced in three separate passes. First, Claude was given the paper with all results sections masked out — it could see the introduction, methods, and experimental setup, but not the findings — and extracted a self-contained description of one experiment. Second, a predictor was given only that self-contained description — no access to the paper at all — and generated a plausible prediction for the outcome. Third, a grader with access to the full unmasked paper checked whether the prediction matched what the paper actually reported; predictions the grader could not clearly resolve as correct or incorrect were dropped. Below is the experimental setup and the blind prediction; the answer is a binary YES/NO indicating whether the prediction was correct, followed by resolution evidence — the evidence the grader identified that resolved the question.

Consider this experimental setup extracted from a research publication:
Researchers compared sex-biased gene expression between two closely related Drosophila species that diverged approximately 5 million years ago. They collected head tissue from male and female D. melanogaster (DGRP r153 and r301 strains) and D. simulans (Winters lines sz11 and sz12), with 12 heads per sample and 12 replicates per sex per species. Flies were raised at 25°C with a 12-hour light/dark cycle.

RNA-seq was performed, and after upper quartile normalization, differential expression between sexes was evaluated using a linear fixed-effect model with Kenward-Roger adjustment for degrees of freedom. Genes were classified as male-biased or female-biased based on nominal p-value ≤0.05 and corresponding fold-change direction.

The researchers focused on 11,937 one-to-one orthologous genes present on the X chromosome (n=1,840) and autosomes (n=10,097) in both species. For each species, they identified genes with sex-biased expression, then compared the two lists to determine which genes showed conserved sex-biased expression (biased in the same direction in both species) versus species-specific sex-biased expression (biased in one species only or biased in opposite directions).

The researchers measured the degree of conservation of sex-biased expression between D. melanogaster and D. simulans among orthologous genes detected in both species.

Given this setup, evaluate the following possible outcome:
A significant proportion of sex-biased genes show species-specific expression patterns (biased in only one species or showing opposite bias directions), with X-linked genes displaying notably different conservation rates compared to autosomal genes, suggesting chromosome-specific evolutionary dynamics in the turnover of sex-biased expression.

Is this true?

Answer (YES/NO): NO